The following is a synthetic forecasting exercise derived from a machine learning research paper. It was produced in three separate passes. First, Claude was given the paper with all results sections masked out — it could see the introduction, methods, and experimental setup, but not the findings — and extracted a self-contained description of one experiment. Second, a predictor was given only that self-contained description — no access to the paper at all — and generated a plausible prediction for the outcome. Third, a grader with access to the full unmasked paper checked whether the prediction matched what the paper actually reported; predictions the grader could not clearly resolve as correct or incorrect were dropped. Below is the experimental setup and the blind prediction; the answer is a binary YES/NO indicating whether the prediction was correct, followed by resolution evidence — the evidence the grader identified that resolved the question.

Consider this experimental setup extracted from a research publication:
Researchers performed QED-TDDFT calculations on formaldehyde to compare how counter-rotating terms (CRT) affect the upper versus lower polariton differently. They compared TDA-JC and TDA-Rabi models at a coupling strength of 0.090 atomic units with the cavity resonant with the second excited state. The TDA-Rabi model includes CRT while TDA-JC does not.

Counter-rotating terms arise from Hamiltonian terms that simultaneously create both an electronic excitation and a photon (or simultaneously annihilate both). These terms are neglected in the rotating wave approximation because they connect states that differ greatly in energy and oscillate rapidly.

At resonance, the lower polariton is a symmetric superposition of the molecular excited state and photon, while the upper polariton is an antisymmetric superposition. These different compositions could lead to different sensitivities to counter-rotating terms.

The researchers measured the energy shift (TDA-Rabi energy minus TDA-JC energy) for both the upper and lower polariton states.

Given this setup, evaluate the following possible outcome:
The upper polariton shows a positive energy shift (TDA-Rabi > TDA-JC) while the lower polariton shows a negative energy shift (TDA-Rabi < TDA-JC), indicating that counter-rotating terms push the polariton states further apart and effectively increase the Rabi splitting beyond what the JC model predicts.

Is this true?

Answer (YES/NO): NO